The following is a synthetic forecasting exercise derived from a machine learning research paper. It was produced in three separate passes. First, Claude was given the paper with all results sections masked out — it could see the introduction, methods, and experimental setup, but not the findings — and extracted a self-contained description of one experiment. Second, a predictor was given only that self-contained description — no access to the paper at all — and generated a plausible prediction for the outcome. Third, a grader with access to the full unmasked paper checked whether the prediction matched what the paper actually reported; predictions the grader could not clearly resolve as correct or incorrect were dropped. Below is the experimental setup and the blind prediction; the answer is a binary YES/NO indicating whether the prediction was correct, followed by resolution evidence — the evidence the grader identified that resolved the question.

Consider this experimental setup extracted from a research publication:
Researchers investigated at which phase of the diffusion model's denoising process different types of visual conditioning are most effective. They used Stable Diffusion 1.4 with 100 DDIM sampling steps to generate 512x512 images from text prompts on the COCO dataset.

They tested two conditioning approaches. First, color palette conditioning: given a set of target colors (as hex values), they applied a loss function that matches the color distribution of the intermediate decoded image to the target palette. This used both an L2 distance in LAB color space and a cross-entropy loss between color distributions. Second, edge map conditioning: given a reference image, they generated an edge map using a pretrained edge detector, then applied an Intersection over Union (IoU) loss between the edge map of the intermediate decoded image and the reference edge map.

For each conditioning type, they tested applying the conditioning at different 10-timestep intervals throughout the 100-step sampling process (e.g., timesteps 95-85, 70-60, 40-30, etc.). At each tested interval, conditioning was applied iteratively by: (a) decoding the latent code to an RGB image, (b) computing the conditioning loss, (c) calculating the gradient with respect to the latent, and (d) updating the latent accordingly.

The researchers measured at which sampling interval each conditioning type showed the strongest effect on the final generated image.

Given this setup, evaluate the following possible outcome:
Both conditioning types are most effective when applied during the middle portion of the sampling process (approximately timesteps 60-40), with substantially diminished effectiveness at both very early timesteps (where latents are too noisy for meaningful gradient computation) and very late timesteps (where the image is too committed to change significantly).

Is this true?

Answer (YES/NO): NO